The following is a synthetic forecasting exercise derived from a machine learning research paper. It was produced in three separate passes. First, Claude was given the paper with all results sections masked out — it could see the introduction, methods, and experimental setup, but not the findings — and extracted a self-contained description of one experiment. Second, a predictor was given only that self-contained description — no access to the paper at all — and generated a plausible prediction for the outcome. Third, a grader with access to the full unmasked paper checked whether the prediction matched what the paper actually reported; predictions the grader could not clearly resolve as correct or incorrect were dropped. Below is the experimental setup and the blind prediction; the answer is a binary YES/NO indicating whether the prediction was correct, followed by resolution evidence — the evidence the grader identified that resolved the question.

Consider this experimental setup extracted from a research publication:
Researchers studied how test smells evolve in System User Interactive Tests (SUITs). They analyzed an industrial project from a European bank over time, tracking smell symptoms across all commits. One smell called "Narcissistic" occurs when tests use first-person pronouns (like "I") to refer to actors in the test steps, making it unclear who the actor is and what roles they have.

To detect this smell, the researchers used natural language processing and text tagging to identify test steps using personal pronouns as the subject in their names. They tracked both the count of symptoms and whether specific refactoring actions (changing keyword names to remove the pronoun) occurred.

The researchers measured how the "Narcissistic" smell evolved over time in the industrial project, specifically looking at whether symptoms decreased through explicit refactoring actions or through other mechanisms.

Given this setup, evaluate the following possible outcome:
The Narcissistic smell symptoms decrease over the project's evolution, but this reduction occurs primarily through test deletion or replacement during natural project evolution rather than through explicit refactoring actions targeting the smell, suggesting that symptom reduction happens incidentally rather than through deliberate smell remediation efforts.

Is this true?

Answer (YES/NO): YES